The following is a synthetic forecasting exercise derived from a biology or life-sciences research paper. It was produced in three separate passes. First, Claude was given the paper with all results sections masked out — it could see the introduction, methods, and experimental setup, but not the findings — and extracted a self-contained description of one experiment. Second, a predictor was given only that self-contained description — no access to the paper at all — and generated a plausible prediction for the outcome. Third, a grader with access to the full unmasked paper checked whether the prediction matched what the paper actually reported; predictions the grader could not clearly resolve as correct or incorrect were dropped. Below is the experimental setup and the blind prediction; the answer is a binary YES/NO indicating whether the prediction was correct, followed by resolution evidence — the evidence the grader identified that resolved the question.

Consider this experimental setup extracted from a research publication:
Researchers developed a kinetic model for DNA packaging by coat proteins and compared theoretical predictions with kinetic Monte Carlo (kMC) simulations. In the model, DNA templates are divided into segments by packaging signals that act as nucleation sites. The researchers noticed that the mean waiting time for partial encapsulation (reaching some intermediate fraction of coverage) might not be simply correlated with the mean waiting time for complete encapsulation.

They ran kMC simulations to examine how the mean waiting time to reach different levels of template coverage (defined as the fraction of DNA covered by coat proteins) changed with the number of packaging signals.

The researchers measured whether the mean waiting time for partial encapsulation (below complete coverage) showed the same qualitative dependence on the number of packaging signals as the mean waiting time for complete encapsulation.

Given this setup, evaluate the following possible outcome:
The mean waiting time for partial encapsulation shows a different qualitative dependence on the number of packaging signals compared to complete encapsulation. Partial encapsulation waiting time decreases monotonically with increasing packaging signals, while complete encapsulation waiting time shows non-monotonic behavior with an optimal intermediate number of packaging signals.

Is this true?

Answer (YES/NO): YES